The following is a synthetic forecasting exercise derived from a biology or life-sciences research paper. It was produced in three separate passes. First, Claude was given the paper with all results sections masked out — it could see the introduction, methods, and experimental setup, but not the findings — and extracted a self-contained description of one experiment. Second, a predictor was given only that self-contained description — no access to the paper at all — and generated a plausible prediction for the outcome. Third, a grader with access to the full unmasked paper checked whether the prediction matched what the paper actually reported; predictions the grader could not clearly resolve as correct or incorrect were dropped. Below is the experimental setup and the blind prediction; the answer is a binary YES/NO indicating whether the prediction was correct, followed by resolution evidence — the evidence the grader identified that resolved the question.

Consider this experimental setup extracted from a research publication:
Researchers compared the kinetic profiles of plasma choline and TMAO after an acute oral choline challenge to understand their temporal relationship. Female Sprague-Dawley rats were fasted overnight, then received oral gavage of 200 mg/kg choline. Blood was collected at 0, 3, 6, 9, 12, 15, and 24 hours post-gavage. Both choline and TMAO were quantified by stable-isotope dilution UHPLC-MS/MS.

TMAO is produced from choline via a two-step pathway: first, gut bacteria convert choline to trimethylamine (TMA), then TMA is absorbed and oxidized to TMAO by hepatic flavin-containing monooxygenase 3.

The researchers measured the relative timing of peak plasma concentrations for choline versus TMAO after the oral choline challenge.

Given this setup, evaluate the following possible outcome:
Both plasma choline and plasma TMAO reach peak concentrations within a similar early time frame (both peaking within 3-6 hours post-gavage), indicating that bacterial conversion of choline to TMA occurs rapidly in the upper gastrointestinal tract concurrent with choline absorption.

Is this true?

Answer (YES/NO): NO